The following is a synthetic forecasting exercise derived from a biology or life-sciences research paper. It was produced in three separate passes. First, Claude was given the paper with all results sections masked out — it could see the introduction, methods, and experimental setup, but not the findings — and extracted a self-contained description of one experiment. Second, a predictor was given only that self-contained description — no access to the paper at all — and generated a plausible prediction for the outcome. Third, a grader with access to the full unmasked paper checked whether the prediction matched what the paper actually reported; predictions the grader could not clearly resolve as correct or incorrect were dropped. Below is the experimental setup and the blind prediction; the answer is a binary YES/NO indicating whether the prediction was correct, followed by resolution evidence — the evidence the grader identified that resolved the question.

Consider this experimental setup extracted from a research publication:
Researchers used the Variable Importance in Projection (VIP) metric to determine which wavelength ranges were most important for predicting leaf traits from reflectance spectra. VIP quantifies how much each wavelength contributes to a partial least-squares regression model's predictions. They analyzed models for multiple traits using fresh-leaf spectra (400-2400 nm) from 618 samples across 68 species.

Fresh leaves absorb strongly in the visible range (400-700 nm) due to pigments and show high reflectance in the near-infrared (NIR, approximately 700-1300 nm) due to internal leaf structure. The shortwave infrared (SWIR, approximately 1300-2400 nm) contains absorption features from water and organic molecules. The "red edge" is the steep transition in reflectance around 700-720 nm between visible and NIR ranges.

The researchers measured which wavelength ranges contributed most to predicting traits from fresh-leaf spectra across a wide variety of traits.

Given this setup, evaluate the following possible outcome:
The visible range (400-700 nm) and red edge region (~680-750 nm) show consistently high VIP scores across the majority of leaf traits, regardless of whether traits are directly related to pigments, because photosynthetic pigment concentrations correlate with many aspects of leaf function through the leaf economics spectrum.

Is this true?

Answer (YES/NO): NO